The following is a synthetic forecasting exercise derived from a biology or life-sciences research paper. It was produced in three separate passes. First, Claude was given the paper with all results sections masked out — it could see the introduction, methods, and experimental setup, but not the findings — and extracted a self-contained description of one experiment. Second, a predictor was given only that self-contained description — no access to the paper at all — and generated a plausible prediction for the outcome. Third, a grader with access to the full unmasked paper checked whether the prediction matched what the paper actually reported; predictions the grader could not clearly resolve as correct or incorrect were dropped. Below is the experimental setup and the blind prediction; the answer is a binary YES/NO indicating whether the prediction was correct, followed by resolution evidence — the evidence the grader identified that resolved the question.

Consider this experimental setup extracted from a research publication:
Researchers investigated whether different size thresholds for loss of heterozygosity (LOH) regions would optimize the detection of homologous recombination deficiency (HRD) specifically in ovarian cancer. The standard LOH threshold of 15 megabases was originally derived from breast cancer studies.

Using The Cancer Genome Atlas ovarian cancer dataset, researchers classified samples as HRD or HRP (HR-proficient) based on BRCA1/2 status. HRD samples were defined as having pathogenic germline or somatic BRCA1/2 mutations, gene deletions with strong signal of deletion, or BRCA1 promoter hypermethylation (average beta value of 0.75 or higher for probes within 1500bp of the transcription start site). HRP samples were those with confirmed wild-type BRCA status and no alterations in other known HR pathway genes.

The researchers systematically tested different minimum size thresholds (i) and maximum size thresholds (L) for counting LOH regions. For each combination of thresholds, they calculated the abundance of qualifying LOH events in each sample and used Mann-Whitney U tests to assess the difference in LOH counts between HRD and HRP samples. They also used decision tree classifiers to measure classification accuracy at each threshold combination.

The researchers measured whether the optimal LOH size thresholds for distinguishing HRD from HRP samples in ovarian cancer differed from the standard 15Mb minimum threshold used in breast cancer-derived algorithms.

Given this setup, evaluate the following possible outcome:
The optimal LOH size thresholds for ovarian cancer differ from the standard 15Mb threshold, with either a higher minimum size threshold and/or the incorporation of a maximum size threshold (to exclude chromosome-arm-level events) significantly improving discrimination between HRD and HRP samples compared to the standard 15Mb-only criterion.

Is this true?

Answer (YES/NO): YES